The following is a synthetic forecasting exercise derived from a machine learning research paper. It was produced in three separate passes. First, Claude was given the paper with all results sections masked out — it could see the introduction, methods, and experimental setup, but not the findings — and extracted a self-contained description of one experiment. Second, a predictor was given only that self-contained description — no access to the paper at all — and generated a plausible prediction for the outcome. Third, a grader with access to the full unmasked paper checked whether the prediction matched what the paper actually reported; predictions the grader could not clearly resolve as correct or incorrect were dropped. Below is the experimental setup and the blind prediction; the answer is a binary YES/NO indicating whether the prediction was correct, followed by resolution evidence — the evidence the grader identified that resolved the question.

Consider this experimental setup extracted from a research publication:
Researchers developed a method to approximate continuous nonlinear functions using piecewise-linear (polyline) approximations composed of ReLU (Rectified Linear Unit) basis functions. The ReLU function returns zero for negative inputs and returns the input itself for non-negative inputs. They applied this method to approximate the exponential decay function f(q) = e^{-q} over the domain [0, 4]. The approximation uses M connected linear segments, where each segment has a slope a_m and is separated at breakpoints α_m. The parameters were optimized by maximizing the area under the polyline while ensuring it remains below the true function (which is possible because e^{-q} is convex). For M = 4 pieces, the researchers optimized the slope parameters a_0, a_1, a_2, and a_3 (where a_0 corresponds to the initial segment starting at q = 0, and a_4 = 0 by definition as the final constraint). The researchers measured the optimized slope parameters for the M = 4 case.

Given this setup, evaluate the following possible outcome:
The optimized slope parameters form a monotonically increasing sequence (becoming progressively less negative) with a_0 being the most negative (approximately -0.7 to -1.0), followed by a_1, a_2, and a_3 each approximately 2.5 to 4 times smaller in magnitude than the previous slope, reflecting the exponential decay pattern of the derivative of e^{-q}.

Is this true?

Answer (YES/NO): NO